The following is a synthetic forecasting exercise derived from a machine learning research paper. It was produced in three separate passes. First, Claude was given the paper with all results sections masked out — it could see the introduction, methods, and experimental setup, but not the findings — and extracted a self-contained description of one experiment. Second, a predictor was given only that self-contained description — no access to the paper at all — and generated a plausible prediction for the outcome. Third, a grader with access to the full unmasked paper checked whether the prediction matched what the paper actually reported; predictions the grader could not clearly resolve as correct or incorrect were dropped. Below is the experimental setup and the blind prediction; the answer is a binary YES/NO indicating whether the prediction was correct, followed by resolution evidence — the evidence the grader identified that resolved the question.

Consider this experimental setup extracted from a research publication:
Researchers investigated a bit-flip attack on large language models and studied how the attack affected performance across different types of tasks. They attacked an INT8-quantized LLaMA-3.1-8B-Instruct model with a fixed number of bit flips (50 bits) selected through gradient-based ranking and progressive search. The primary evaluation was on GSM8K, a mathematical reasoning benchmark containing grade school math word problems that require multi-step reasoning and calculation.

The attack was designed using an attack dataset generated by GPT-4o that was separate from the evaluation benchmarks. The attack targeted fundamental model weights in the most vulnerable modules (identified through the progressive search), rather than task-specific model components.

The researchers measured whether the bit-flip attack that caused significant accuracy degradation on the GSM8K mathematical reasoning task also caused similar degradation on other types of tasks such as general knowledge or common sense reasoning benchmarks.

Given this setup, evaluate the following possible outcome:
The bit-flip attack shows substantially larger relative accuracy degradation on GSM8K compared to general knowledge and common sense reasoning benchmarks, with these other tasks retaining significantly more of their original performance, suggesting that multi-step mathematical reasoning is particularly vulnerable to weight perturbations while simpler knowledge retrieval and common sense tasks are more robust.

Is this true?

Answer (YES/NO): NO